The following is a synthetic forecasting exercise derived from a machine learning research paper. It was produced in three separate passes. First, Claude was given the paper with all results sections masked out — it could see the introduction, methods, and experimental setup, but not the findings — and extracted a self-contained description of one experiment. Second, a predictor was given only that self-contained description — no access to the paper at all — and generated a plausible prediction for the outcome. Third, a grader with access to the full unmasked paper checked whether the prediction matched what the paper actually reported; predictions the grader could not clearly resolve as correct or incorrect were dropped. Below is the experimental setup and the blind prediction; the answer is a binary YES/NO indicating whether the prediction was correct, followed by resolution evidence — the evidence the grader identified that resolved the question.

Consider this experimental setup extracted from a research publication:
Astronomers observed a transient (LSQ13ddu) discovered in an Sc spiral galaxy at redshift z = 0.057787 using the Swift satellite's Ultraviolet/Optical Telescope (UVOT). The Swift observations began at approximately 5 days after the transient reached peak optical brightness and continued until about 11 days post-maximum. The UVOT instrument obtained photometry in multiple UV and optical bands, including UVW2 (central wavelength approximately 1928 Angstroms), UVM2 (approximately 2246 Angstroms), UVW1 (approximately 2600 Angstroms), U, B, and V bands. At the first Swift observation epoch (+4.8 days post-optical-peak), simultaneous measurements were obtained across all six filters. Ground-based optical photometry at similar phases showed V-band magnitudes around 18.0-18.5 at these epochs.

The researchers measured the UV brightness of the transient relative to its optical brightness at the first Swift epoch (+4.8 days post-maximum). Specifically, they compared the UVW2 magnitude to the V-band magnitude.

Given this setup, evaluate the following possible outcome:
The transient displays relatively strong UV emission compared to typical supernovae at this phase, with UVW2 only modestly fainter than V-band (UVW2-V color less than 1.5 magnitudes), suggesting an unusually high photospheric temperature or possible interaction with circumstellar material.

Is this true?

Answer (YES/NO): YES